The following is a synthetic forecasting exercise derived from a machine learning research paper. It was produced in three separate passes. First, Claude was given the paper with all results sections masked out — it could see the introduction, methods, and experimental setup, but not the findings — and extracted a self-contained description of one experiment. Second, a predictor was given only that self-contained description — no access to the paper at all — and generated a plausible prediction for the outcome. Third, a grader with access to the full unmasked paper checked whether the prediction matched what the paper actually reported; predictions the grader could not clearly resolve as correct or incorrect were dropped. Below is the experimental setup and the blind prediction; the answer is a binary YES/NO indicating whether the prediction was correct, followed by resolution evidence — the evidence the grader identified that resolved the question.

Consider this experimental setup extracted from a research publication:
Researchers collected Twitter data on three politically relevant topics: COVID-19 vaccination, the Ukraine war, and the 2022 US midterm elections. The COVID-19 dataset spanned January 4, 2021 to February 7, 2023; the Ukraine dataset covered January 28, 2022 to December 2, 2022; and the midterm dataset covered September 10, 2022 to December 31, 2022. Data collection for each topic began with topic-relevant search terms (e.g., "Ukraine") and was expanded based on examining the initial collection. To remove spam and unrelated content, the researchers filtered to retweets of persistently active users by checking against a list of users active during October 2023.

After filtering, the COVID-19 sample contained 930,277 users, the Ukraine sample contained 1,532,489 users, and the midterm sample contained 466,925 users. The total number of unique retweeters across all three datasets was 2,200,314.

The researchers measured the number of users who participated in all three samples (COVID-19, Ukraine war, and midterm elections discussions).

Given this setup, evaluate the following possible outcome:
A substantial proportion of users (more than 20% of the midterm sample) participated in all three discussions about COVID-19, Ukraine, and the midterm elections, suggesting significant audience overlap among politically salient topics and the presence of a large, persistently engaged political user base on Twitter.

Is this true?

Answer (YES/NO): YES